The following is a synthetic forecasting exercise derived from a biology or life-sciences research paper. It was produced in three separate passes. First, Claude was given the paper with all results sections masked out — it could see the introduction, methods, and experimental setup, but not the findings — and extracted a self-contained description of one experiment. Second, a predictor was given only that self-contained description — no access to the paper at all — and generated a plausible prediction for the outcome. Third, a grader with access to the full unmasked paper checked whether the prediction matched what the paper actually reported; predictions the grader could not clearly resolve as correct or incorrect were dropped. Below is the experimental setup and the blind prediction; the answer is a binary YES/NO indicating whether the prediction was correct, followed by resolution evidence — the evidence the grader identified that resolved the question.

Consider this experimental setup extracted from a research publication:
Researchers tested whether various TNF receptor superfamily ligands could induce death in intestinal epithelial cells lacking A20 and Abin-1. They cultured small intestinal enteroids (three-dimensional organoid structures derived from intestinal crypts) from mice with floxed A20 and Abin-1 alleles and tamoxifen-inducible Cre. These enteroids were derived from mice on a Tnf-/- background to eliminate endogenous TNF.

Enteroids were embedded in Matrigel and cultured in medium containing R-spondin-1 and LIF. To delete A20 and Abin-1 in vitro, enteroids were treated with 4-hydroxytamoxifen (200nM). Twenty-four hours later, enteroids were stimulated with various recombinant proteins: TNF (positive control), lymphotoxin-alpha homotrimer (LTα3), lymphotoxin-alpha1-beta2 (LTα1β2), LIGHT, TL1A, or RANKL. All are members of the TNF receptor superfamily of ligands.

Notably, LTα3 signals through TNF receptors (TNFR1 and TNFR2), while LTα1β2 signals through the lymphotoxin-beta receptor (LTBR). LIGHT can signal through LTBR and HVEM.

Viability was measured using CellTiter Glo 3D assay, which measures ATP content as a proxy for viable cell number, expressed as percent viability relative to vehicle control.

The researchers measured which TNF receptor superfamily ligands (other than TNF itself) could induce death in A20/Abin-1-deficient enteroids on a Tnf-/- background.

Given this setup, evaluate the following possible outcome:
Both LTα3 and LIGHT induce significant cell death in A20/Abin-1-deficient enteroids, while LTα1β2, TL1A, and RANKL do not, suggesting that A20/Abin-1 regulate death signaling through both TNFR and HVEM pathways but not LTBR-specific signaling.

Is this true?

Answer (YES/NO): NO